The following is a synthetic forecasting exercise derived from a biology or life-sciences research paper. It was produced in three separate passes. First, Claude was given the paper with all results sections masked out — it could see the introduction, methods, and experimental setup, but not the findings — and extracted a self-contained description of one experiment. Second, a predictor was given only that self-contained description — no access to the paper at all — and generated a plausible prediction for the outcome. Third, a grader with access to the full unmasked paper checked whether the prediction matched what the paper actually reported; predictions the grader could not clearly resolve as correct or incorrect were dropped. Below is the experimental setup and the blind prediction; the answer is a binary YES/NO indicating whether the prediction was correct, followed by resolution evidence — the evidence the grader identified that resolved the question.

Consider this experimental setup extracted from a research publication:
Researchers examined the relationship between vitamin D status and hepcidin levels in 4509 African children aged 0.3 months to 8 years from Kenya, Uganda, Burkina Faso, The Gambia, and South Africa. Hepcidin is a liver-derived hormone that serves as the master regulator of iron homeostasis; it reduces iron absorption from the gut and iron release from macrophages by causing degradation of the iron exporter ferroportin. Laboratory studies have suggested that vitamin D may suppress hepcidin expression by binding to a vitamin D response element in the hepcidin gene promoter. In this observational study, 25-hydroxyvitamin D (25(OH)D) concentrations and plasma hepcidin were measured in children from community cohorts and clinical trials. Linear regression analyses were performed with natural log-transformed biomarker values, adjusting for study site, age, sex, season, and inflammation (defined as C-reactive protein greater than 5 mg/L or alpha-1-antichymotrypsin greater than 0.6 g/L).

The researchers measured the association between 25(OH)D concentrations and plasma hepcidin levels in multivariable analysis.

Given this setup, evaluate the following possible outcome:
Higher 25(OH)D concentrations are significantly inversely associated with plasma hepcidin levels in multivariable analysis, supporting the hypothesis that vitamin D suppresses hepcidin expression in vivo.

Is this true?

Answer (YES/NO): NO